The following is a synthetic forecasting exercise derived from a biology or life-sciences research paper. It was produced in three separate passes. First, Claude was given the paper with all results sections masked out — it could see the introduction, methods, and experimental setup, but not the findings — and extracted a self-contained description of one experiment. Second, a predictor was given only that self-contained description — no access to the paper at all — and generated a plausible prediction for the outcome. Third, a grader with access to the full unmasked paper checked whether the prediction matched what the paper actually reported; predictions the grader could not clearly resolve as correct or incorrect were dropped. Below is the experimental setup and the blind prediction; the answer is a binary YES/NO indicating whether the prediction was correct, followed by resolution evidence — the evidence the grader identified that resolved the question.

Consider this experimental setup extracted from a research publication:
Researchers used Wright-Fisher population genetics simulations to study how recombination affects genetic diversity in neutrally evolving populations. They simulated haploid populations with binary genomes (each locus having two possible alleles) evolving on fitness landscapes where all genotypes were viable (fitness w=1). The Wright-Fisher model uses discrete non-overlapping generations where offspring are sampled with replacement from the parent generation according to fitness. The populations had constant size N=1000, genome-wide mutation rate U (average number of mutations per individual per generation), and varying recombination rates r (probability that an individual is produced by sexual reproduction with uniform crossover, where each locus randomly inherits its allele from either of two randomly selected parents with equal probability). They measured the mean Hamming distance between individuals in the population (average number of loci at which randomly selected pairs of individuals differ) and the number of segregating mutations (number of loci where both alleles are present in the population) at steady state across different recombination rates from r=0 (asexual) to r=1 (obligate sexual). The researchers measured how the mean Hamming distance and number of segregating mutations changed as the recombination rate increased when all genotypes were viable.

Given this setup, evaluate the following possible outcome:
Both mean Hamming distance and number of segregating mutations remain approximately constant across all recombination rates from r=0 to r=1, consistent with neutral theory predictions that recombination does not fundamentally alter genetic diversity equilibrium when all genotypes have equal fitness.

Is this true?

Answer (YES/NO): YES